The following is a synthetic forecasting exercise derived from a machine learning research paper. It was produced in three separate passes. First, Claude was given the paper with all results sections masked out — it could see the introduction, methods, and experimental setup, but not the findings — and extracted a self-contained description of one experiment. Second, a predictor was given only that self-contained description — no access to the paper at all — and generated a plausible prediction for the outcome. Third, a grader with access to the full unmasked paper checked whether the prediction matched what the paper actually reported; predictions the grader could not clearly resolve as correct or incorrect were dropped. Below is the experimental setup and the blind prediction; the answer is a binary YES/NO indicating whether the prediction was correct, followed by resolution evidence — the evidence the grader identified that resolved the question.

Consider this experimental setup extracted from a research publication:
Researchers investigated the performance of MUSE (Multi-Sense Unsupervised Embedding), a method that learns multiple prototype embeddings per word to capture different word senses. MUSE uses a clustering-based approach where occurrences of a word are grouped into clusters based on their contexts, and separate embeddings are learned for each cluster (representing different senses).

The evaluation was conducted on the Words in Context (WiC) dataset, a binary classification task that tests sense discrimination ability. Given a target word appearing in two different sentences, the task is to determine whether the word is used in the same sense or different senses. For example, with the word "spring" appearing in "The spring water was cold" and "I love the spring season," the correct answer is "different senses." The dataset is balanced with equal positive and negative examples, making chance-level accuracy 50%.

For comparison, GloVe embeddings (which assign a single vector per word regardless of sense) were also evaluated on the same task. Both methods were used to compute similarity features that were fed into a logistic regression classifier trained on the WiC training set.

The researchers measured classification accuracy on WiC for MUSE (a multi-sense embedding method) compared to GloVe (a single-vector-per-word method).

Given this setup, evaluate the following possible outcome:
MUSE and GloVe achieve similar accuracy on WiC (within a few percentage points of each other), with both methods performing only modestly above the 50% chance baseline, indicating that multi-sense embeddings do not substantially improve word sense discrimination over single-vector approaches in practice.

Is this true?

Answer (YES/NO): NO